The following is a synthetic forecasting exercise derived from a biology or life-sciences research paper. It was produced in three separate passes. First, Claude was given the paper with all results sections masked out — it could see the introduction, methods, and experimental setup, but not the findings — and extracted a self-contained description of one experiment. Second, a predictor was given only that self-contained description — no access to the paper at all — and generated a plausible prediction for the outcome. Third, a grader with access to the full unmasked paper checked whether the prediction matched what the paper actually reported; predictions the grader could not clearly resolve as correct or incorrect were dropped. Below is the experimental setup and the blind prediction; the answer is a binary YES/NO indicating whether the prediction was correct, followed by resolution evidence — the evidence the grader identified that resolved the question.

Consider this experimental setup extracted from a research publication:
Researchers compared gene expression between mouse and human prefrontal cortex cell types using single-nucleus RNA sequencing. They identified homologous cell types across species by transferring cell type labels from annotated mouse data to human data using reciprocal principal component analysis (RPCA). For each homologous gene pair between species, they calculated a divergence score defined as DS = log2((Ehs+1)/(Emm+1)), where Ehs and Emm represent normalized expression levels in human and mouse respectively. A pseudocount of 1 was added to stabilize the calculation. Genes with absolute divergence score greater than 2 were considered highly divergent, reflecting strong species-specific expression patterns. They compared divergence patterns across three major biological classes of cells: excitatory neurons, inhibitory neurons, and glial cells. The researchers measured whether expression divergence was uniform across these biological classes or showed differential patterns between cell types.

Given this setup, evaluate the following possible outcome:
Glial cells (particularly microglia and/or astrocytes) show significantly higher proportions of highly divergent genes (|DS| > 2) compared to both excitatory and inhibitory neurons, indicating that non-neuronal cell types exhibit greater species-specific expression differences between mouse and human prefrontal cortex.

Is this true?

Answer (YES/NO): NO